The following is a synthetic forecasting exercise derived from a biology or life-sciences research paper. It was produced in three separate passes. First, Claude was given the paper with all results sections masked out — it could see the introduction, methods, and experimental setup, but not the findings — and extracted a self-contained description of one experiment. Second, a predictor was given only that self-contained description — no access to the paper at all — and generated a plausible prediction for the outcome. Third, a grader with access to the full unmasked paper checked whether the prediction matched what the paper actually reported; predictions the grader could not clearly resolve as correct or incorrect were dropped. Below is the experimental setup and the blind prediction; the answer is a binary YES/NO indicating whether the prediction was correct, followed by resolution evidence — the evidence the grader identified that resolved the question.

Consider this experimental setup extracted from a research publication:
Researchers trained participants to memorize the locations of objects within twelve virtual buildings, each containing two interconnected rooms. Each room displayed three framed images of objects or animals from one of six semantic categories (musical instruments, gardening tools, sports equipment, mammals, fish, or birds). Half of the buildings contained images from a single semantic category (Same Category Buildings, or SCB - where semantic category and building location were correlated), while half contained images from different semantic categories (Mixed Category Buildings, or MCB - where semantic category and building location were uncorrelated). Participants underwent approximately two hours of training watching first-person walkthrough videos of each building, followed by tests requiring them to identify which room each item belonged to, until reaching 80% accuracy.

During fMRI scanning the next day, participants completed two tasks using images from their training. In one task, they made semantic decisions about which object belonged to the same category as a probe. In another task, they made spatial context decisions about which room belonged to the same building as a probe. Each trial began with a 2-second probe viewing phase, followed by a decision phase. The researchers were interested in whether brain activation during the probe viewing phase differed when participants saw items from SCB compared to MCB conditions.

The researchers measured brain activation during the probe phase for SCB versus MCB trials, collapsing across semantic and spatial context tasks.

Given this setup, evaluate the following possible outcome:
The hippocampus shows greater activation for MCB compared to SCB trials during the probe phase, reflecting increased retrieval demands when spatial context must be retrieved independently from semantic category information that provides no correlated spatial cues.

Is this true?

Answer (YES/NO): NO